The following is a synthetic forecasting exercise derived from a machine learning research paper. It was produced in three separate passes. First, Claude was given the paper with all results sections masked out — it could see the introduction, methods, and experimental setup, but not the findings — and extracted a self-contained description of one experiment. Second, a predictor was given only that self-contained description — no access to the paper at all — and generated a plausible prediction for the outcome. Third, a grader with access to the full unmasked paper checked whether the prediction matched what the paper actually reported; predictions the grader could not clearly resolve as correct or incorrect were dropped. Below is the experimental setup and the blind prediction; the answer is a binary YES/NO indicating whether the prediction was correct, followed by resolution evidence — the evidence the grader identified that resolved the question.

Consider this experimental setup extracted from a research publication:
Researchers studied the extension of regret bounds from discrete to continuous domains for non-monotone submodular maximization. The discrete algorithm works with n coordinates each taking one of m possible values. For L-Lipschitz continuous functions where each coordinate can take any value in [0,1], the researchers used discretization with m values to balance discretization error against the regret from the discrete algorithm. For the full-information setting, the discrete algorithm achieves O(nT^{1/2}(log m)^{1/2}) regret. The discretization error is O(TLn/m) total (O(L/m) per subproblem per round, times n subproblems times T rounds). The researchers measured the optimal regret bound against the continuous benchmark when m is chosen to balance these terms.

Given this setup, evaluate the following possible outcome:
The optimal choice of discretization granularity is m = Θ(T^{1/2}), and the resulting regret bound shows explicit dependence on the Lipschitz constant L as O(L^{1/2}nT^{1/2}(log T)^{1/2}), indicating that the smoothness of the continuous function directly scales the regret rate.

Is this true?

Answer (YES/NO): NO